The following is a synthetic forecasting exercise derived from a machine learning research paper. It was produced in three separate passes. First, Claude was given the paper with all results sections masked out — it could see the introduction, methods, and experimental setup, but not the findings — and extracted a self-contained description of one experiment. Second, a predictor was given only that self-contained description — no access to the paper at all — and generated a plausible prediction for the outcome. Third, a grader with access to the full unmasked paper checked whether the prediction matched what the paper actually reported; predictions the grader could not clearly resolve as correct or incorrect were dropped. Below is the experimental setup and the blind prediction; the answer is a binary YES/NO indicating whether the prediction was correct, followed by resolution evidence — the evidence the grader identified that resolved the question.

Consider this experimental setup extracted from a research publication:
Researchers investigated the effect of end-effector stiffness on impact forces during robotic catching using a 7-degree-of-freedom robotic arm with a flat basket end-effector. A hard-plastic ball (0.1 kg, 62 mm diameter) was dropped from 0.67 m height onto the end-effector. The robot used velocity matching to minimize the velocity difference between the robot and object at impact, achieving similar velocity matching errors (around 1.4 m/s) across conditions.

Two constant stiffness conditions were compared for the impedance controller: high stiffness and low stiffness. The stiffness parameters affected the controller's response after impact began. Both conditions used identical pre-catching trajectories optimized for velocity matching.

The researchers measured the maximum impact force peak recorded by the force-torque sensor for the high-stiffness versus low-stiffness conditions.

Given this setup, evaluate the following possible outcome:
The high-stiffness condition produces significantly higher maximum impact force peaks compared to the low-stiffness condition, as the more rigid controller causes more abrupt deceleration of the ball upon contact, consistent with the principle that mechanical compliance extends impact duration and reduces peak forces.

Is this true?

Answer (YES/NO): NO